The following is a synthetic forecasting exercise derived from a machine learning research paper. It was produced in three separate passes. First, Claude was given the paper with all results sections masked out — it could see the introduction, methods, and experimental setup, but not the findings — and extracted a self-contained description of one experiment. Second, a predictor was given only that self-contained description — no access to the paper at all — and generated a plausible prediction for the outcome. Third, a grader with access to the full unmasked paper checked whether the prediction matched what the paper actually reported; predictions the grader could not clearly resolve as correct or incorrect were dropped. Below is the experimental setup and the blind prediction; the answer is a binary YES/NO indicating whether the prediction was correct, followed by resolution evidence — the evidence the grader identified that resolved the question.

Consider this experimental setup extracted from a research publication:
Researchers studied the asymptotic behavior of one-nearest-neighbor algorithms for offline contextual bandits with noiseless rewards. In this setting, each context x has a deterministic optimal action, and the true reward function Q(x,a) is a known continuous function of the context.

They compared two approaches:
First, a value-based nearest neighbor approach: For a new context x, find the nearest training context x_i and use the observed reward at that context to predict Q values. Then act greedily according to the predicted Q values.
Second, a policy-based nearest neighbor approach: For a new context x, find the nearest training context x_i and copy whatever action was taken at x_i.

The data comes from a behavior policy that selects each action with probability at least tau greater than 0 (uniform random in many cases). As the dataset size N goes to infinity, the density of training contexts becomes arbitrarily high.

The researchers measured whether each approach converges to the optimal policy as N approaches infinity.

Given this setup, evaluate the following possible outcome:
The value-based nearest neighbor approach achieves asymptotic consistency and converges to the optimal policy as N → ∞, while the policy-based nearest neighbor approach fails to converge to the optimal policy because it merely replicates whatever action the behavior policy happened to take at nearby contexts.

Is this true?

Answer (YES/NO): YES